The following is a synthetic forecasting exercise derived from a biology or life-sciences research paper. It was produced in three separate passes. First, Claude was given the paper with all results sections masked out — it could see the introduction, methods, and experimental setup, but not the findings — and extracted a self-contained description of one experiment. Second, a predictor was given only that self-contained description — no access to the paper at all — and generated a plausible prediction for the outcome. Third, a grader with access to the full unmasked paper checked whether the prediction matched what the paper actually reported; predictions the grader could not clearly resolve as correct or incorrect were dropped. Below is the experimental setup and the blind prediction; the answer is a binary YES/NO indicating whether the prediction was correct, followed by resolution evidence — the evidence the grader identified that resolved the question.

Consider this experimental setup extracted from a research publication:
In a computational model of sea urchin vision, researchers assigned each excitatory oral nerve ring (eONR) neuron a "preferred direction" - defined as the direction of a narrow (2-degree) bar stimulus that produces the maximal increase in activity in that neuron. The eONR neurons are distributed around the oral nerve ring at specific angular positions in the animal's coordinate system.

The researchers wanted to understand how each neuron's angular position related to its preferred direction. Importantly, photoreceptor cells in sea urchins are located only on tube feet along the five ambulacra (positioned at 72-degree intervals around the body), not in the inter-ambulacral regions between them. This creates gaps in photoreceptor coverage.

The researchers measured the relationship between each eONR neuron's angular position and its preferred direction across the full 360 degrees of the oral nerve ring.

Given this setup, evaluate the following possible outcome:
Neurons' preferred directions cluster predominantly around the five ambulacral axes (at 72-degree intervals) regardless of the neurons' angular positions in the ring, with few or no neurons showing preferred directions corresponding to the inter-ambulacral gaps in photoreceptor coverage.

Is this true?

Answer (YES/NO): NO